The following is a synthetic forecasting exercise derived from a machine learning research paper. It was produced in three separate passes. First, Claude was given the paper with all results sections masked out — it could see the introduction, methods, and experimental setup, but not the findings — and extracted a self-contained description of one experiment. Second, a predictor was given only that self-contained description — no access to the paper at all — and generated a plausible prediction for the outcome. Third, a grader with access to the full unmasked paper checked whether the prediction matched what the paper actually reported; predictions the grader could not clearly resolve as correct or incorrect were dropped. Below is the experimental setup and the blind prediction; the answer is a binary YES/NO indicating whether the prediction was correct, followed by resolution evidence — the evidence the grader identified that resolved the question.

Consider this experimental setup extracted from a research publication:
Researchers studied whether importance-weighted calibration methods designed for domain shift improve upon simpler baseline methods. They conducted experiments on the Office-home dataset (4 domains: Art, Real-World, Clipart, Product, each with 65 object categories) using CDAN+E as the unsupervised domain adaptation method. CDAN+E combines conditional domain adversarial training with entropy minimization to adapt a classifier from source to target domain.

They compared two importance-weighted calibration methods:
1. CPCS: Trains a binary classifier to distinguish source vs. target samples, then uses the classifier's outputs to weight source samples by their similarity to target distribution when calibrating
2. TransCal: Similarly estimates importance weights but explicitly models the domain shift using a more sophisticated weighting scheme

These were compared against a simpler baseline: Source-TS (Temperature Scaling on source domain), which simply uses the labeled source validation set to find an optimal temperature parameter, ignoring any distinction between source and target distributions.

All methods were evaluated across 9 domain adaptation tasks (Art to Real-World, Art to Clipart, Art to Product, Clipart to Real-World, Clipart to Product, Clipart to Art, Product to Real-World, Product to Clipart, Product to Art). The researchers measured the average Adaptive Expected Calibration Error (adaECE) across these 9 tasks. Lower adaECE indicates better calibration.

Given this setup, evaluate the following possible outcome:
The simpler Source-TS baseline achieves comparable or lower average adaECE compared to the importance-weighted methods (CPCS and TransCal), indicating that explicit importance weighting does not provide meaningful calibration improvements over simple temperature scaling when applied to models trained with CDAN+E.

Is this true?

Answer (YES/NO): YES